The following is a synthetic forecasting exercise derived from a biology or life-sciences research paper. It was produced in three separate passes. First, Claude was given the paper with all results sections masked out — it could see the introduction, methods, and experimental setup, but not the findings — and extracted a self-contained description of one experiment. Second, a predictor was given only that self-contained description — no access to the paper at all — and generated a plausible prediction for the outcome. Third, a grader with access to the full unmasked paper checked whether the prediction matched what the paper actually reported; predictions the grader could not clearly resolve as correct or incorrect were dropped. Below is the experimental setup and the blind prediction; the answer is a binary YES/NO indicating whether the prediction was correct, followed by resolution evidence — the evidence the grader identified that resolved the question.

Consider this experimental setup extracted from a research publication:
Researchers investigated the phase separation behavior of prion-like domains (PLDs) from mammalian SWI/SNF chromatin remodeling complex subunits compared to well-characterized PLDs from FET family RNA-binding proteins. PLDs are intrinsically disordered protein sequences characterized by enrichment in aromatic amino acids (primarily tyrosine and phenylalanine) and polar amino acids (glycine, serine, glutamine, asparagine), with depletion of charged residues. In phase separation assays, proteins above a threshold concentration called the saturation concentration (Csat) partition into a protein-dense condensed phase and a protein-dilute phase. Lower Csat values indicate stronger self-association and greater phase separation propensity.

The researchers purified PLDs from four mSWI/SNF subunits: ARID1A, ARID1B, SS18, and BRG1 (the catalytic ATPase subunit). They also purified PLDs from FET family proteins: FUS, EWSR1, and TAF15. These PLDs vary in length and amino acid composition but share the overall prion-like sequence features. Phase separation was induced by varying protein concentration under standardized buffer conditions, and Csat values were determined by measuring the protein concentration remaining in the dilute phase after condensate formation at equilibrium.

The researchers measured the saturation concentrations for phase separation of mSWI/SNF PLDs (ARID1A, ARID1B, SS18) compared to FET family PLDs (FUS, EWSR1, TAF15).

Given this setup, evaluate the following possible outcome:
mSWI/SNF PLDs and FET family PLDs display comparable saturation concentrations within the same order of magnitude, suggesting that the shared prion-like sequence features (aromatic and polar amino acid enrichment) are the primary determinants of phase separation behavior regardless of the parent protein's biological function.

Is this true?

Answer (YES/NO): NO